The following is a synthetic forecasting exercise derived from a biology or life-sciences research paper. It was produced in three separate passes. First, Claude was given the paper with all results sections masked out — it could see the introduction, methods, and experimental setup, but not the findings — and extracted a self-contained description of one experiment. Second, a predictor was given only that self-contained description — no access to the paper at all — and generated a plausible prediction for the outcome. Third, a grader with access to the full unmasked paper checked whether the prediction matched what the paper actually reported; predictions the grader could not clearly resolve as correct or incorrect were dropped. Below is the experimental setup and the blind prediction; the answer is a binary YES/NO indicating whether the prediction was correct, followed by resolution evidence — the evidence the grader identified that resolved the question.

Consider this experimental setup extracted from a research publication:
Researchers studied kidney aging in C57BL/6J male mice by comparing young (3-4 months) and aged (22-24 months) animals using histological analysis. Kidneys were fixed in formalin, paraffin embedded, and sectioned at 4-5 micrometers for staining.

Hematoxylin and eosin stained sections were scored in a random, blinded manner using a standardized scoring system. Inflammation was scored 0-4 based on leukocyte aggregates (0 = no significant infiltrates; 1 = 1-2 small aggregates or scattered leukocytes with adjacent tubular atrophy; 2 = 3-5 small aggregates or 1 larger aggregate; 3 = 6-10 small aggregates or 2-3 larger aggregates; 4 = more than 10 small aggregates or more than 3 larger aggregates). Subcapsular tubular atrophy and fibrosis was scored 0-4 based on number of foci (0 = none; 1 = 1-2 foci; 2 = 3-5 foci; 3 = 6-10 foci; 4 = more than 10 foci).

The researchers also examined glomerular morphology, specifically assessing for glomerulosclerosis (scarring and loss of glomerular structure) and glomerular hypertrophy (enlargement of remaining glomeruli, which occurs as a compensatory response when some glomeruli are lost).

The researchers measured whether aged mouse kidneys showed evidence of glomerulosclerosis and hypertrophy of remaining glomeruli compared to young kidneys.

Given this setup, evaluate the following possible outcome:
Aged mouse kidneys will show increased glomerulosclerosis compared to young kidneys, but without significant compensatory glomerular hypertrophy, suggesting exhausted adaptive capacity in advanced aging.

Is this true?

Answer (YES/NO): NO